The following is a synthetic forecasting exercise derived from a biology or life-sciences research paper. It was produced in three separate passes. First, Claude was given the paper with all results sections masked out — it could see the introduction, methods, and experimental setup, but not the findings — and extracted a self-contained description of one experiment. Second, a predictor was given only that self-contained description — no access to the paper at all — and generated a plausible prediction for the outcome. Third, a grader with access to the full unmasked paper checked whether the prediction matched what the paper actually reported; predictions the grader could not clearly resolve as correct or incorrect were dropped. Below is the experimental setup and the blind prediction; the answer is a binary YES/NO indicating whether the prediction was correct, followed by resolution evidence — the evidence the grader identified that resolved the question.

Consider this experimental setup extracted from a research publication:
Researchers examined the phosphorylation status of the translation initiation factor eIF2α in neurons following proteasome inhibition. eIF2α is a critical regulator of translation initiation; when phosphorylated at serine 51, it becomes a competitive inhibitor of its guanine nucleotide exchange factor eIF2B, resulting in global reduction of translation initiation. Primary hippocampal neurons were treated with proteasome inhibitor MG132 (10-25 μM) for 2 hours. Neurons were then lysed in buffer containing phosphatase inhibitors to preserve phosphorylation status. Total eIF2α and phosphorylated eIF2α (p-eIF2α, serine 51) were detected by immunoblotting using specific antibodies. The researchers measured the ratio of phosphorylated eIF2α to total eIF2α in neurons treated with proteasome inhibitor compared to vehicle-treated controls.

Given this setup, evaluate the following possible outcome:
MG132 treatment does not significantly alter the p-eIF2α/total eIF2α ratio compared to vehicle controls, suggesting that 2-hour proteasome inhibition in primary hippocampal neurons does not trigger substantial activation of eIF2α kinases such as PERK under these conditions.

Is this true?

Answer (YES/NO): NO